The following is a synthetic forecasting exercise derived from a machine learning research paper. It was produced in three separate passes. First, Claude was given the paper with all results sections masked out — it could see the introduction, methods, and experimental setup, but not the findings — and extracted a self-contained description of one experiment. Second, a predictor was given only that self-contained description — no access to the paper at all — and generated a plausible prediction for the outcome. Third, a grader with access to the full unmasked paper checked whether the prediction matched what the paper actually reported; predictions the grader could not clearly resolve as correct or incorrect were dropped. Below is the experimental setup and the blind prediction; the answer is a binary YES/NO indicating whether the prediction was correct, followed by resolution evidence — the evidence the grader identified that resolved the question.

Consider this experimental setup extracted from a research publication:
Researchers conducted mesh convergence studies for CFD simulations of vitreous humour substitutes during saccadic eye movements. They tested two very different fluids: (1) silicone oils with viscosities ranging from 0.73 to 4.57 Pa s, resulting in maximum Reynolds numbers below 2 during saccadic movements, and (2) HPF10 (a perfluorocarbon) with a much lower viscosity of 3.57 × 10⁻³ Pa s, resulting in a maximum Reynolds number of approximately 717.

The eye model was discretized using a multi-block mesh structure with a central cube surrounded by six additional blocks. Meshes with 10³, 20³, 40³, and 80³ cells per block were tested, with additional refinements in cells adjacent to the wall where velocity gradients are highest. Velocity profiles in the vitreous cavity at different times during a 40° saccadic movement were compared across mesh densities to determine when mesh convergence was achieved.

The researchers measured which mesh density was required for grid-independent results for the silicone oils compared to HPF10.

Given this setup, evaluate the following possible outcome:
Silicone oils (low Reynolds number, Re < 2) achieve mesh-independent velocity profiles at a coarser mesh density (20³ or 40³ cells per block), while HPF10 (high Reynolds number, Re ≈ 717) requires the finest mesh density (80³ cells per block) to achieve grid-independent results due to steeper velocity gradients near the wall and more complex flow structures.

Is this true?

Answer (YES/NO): NO